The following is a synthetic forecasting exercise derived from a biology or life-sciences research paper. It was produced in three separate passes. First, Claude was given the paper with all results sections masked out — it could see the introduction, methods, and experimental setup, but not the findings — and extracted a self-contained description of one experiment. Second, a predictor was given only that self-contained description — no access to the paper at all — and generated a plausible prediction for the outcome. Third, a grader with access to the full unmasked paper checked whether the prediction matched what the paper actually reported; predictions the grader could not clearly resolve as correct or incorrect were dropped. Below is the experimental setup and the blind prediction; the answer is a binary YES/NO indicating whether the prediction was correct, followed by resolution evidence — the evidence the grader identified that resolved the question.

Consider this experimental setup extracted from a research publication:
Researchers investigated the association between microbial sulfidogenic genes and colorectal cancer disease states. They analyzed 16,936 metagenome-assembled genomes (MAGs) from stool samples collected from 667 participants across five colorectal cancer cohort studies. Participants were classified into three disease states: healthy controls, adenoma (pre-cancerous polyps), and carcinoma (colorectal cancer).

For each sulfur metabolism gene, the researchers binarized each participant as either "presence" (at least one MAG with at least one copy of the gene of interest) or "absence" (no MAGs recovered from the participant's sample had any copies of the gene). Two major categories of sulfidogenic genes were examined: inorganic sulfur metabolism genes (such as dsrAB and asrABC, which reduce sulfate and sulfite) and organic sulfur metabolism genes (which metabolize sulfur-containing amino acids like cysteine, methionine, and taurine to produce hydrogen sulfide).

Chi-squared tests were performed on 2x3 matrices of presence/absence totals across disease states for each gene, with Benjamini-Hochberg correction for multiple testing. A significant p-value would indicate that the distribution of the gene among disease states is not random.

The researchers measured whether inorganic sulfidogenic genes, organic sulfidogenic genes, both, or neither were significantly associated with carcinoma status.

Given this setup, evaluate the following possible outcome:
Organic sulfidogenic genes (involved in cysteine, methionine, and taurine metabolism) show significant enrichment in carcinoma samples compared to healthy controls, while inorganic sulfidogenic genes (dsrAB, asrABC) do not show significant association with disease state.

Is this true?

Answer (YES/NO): NO